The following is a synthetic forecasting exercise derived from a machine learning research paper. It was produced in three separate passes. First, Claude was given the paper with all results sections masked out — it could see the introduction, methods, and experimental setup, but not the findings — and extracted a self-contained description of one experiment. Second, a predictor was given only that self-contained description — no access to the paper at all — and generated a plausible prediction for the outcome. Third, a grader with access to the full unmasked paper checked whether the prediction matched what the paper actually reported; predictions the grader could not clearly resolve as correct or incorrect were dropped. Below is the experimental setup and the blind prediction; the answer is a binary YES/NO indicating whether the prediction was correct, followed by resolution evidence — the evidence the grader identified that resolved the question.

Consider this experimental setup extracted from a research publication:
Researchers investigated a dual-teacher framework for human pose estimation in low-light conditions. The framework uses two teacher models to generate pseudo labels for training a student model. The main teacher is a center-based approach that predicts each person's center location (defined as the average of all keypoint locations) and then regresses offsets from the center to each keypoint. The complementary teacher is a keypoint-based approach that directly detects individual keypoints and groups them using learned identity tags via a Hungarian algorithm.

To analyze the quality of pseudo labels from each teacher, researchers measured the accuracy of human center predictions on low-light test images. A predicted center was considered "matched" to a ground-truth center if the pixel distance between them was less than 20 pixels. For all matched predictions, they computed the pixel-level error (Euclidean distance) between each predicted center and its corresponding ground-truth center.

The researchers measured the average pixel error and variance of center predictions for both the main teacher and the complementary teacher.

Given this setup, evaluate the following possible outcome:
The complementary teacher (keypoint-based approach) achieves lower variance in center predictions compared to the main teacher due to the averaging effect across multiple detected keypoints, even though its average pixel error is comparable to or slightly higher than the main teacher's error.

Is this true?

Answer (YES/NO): NO